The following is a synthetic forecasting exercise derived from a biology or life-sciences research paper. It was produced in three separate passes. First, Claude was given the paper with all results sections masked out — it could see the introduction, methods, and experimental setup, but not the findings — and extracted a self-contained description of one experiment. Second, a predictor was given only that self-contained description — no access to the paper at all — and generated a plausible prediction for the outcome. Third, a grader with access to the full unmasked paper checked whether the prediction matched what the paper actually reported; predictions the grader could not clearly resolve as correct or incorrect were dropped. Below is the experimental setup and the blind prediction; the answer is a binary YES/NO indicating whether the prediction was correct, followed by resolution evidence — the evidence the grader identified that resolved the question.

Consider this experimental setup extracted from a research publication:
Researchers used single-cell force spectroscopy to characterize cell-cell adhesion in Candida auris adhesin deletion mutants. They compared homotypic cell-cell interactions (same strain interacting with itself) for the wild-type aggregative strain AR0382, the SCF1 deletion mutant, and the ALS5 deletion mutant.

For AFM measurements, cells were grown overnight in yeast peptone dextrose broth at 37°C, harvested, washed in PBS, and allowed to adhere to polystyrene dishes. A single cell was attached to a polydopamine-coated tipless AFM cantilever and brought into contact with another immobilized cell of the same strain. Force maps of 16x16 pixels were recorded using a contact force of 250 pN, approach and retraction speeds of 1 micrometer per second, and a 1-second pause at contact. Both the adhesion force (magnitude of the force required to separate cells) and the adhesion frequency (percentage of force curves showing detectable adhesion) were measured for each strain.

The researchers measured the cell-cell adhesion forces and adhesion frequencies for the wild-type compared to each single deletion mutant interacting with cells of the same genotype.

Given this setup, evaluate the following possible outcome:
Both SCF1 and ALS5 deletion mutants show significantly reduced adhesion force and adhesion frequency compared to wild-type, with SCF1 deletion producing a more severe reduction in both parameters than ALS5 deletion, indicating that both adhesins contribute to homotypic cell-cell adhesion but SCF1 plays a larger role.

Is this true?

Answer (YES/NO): NO